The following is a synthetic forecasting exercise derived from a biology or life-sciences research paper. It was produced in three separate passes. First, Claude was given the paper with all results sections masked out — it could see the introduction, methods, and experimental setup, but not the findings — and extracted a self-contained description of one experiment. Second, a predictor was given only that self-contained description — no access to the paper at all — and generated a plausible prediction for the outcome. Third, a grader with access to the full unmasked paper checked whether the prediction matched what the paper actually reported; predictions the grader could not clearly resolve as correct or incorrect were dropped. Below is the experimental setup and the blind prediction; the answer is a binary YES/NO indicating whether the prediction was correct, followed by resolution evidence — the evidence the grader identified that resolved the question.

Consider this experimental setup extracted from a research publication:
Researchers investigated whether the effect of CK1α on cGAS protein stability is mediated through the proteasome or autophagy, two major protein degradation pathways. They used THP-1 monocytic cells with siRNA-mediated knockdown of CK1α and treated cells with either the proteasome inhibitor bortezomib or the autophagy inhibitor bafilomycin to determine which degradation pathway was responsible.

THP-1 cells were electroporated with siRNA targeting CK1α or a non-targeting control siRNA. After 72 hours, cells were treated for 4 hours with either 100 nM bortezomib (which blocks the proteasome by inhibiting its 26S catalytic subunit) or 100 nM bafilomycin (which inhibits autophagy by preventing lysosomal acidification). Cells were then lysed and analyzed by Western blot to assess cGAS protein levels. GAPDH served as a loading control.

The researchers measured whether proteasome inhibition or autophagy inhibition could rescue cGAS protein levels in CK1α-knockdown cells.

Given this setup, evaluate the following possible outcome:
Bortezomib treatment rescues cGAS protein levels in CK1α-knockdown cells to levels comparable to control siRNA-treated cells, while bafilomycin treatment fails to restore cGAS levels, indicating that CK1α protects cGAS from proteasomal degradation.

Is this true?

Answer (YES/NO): NO